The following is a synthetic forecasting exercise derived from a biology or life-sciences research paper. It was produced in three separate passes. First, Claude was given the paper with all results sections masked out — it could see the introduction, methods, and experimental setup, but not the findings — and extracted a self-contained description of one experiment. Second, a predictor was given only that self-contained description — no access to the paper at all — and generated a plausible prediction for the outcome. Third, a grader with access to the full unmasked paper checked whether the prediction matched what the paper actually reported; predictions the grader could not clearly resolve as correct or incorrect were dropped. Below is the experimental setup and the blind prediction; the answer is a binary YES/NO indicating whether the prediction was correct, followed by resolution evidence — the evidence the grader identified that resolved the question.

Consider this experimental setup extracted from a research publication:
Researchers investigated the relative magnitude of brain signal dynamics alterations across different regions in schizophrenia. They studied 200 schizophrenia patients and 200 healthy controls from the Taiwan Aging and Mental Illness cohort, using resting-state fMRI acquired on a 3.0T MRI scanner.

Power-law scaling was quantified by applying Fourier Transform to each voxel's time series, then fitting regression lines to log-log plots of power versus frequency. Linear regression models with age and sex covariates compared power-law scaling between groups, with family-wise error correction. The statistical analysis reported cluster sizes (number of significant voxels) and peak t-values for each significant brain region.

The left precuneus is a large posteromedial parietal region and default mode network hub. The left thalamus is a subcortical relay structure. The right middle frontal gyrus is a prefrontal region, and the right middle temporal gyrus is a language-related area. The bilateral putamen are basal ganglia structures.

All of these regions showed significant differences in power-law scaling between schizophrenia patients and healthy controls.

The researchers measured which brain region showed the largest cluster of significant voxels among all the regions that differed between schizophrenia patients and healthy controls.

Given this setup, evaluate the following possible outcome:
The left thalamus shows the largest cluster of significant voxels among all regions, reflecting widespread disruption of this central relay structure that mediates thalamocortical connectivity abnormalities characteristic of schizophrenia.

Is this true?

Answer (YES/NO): NO